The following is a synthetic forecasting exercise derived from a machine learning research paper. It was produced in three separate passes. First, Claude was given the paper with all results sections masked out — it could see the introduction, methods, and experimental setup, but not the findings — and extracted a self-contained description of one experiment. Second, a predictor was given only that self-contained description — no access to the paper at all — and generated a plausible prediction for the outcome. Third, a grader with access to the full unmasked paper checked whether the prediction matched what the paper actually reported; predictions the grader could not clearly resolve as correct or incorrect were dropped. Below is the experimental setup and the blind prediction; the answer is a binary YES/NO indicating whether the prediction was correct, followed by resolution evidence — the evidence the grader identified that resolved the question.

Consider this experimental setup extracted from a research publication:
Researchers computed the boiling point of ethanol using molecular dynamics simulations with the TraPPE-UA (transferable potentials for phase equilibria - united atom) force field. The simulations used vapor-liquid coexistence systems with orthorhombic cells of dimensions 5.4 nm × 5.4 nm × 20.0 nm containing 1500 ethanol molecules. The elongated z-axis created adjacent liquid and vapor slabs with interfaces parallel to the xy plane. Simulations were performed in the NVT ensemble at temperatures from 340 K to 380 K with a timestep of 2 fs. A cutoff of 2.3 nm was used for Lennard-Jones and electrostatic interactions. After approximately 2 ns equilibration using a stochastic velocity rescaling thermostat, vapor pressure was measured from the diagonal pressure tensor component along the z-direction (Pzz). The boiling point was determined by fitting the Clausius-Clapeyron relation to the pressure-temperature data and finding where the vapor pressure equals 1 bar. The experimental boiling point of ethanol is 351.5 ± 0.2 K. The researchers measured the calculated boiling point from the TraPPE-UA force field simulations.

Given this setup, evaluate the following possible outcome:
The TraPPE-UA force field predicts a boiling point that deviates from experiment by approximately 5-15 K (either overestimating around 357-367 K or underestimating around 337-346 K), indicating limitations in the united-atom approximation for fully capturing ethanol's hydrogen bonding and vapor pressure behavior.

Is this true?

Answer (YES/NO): YES